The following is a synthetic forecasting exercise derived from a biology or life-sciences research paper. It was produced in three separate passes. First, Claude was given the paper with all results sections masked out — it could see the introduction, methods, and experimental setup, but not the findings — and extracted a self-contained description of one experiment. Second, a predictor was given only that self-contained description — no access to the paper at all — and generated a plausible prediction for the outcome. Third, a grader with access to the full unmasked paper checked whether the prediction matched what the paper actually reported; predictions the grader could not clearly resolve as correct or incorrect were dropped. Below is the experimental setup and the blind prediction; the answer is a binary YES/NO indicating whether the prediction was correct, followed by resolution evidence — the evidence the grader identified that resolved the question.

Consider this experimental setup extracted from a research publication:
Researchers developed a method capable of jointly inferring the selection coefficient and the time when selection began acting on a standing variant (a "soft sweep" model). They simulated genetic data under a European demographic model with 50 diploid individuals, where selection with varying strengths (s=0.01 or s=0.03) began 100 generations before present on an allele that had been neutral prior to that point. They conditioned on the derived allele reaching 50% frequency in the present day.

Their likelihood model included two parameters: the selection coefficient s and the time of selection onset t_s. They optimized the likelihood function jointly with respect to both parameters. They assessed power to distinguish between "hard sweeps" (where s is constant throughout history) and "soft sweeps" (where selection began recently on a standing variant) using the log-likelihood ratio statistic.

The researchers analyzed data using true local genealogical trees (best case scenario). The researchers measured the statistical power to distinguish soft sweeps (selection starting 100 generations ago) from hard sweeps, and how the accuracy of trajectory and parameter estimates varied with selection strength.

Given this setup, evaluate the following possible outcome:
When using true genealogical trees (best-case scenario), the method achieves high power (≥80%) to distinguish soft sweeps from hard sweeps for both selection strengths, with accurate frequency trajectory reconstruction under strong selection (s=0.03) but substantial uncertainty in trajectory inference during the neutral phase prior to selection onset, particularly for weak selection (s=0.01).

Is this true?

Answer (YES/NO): NO